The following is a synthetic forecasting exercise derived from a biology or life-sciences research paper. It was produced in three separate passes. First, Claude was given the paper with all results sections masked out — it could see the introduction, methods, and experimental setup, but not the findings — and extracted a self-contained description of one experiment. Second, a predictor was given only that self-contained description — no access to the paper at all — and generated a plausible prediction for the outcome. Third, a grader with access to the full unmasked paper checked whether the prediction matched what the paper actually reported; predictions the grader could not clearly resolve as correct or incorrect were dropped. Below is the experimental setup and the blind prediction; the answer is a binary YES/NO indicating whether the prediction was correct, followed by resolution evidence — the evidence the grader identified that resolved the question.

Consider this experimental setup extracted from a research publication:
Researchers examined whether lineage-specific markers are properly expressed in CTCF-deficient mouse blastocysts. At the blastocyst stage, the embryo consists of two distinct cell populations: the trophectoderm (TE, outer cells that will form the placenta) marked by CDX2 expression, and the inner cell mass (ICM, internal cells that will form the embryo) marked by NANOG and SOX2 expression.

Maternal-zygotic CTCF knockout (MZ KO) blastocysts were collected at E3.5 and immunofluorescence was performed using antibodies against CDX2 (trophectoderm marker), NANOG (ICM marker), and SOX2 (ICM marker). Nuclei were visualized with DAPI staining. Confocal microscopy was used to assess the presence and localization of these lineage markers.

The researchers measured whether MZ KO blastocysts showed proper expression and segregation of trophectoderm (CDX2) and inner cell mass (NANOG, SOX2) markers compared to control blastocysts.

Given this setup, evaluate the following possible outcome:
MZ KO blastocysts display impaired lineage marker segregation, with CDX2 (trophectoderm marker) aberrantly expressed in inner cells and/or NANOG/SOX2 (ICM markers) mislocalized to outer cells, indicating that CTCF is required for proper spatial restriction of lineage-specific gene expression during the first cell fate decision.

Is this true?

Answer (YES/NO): NO